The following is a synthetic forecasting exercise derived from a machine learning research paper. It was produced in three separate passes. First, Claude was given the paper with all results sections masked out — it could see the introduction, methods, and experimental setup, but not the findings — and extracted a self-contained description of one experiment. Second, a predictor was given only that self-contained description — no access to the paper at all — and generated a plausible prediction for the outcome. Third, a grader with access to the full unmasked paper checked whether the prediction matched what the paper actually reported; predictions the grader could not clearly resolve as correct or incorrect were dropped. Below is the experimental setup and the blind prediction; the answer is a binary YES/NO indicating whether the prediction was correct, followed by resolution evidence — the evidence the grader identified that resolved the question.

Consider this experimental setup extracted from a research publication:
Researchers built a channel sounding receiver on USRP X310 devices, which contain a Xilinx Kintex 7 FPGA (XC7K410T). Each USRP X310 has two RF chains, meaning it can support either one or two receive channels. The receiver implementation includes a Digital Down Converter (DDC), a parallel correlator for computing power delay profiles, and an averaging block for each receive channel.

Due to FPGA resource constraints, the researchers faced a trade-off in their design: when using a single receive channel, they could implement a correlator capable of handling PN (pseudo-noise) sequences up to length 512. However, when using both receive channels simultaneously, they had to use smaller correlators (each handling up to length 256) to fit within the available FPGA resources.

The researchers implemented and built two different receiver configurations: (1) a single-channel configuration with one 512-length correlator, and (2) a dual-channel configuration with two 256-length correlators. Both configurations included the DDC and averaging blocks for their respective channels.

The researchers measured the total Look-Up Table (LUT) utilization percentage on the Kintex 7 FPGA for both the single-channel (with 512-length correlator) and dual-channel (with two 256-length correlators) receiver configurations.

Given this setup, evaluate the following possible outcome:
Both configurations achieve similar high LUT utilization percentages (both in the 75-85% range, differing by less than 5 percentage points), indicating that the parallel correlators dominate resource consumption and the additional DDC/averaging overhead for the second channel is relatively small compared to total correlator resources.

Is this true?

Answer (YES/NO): NO